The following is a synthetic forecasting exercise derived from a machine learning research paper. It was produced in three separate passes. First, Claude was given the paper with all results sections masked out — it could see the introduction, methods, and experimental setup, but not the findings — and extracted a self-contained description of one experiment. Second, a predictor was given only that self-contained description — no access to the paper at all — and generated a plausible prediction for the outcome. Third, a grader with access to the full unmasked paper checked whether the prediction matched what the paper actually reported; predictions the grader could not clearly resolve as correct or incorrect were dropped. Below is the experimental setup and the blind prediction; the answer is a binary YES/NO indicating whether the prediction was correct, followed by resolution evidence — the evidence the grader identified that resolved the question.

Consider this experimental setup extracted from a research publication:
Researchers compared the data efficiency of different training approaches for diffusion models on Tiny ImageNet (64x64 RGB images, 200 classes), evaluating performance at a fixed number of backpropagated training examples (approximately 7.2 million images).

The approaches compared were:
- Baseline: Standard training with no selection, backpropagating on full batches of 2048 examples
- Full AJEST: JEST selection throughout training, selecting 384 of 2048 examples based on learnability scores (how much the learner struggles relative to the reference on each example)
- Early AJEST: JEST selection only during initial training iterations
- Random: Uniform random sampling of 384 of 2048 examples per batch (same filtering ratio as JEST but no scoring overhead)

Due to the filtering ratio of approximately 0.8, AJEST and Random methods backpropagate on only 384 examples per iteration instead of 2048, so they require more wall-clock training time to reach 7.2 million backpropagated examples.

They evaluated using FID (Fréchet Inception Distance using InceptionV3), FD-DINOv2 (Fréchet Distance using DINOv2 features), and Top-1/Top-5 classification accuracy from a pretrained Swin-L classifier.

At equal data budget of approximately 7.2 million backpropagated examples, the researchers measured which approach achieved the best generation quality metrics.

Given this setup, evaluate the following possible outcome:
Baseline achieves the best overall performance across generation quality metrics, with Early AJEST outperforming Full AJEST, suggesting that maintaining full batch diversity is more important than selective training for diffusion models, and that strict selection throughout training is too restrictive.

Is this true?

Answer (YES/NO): NO